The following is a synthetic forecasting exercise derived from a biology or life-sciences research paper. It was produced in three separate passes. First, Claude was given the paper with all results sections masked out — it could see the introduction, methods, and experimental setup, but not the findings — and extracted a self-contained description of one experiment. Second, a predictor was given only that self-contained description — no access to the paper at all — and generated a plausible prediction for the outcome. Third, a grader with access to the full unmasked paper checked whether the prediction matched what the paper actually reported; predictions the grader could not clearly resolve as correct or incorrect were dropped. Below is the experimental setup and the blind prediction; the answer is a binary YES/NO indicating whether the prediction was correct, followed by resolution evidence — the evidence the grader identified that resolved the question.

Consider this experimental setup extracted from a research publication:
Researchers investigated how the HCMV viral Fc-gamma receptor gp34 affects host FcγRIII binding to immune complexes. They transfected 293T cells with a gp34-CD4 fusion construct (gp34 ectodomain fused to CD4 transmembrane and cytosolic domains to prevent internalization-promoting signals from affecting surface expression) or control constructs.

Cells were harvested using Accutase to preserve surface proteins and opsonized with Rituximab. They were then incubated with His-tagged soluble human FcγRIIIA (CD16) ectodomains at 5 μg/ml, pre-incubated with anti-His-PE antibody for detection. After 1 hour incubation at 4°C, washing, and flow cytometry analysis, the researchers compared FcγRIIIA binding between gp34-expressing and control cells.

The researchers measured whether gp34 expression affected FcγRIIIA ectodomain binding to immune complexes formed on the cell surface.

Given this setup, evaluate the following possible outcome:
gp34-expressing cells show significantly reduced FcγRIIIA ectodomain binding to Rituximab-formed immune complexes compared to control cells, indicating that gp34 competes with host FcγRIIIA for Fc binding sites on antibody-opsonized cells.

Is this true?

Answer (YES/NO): NO